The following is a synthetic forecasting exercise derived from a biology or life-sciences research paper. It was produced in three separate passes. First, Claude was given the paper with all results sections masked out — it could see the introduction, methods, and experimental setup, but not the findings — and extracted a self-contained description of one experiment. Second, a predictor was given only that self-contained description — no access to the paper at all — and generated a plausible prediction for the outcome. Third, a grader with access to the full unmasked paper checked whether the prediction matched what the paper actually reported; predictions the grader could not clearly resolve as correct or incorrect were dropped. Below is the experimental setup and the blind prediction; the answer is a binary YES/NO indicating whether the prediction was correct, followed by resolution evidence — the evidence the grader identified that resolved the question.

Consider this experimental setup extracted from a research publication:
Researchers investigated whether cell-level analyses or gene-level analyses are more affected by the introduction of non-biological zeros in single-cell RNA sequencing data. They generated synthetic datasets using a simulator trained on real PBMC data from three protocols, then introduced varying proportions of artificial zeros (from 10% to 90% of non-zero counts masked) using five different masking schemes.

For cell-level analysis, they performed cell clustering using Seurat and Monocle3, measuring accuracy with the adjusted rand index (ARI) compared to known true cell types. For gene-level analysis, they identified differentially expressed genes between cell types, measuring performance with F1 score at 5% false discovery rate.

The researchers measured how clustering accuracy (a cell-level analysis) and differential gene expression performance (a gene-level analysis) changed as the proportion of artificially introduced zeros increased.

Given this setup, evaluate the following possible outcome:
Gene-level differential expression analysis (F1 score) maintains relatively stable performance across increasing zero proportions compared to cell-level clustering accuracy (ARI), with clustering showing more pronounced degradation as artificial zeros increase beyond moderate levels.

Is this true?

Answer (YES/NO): NO